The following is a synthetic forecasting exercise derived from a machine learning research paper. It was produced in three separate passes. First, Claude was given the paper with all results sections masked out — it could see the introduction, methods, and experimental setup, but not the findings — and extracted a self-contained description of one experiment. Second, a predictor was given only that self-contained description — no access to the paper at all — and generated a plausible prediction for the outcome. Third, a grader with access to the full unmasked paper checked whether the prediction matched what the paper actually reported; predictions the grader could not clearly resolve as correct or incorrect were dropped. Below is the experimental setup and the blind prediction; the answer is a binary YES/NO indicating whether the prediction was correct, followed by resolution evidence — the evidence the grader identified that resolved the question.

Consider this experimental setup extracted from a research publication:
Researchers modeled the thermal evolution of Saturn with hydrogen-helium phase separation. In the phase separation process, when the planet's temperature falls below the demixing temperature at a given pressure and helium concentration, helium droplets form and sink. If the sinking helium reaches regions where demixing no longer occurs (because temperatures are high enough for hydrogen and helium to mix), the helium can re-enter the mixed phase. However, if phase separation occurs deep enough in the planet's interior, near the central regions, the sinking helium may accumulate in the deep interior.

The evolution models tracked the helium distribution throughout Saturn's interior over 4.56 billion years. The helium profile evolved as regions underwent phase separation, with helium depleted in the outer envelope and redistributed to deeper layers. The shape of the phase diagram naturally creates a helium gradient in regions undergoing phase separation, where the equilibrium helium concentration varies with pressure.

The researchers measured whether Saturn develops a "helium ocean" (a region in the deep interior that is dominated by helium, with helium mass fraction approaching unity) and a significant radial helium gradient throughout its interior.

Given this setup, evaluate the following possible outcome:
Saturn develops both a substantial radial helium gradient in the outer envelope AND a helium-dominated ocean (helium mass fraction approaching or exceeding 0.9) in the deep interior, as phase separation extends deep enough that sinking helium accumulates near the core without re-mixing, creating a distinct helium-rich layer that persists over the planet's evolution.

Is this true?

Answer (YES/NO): YES